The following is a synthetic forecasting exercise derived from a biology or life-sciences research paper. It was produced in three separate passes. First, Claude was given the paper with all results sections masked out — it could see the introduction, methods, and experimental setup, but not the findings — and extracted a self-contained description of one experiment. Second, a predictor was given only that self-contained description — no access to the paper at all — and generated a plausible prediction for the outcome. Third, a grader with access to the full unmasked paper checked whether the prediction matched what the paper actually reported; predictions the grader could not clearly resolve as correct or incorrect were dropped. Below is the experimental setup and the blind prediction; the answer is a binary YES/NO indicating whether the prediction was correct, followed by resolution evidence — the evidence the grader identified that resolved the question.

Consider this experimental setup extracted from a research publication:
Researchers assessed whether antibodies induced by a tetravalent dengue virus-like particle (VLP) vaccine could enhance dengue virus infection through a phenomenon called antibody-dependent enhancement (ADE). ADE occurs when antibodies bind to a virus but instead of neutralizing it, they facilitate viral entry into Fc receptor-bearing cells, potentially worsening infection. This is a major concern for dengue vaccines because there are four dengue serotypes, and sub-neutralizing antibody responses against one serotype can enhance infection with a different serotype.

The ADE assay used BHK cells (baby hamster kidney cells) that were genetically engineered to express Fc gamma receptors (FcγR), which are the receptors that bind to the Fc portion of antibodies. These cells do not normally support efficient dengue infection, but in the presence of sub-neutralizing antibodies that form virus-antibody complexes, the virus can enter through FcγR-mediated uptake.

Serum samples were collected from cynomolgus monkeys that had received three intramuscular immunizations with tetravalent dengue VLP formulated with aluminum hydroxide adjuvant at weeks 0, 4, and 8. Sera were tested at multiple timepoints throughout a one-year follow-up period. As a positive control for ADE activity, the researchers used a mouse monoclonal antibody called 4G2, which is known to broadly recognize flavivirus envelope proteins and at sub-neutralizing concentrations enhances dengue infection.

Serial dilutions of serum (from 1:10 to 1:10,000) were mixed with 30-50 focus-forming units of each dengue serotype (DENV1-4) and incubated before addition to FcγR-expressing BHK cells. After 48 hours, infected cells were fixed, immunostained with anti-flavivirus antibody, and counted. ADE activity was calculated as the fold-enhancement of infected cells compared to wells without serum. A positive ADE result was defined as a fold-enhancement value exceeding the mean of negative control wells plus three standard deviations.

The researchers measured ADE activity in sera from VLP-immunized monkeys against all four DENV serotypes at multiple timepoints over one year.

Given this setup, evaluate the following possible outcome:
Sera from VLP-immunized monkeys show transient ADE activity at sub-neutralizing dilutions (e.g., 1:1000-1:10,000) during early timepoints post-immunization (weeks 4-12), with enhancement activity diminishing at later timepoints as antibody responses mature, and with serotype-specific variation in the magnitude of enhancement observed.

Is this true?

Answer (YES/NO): NO